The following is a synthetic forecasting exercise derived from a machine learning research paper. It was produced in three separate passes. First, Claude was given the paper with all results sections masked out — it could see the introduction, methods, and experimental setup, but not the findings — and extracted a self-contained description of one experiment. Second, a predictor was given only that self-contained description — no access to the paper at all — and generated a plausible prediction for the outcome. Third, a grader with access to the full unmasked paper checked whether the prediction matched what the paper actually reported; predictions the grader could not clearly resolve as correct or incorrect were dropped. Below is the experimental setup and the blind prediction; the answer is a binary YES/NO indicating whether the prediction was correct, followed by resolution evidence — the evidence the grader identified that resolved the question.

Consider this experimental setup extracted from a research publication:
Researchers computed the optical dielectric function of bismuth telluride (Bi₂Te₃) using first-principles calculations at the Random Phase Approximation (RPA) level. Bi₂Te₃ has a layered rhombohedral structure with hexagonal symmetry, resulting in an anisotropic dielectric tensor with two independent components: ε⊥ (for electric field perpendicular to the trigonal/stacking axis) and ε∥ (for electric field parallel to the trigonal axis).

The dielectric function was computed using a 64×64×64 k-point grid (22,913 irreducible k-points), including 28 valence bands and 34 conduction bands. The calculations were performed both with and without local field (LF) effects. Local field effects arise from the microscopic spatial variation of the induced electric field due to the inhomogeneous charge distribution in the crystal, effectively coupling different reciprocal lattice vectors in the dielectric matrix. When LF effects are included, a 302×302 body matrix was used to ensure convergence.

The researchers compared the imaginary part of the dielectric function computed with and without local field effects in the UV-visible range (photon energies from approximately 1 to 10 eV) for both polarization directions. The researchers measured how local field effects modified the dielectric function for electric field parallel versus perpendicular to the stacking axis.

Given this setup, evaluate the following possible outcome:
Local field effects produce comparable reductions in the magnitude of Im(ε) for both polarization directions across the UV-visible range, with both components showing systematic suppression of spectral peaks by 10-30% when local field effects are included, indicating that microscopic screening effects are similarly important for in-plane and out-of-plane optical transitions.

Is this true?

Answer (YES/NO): NO